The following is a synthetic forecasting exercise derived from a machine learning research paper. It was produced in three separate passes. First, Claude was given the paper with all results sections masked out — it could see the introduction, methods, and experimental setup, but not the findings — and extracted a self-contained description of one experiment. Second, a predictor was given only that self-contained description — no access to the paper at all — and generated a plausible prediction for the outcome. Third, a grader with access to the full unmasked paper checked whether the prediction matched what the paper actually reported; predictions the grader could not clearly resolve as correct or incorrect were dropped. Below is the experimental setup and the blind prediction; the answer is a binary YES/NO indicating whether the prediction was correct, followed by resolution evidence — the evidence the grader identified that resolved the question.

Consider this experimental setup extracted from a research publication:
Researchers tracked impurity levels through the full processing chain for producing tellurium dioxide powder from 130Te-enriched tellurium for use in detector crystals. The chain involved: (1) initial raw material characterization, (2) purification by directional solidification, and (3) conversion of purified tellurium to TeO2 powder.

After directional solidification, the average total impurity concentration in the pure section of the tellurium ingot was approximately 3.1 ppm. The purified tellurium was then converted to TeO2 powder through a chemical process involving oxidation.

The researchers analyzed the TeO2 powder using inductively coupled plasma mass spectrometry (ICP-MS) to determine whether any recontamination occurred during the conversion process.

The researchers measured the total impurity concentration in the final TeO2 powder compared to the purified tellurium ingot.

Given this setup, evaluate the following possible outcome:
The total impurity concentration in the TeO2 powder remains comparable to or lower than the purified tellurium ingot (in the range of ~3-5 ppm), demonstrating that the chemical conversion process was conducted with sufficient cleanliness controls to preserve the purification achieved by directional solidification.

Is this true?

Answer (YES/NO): NO